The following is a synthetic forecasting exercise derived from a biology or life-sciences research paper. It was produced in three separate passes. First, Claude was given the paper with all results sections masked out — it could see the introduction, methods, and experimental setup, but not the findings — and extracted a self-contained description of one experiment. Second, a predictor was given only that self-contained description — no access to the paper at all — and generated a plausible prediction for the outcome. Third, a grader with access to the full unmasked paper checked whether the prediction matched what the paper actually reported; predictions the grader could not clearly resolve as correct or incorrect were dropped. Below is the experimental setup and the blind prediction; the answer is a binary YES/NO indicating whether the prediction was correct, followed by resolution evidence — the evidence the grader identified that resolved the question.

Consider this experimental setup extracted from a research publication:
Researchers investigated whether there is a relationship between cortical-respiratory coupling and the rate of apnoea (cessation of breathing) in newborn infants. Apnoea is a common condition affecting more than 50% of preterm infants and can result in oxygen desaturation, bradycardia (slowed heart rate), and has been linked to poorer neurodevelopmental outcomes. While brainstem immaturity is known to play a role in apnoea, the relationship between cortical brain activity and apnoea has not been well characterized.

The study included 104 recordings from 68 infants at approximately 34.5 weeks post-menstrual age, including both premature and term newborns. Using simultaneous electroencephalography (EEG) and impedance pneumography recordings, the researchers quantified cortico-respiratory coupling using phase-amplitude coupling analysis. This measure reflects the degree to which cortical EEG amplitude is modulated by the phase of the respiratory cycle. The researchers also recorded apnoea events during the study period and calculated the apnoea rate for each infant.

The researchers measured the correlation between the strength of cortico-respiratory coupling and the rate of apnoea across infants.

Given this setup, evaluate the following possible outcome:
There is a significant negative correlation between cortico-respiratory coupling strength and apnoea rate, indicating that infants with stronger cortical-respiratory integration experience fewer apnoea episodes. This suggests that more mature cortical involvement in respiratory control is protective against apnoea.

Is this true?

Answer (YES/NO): YES